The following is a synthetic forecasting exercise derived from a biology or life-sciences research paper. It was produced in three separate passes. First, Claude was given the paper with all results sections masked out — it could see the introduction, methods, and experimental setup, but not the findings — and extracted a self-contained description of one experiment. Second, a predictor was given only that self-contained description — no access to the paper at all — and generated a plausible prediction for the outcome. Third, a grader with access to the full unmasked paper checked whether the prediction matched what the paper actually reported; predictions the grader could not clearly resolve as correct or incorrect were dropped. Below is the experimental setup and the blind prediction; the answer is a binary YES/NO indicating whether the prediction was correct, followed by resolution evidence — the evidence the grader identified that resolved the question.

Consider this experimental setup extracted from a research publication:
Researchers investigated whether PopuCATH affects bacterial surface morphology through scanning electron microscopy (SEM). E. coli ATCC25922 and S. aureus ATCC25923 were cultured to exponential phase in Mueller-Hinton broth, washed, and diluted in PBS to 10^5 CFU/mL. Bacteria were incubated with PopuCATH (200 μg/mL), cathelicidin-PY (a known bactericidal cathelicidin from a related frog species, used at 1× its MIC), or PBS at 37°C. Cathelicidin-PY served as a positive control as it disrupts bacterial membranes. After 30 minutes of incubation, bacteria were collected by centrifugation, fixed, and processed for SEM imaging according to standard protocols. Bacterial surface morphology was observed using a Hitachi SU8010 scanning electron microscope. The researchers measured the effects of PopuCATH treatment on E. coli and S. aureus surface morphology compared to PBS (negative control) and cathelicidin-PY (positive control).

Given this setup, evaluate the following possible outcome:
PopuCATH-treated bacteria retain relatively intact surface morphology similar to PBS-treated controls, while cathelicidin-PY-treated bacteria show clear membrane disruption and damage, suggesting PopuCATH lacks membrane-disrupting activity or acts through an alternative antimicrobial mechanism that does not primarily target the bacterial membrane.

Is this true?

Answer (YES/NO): YES